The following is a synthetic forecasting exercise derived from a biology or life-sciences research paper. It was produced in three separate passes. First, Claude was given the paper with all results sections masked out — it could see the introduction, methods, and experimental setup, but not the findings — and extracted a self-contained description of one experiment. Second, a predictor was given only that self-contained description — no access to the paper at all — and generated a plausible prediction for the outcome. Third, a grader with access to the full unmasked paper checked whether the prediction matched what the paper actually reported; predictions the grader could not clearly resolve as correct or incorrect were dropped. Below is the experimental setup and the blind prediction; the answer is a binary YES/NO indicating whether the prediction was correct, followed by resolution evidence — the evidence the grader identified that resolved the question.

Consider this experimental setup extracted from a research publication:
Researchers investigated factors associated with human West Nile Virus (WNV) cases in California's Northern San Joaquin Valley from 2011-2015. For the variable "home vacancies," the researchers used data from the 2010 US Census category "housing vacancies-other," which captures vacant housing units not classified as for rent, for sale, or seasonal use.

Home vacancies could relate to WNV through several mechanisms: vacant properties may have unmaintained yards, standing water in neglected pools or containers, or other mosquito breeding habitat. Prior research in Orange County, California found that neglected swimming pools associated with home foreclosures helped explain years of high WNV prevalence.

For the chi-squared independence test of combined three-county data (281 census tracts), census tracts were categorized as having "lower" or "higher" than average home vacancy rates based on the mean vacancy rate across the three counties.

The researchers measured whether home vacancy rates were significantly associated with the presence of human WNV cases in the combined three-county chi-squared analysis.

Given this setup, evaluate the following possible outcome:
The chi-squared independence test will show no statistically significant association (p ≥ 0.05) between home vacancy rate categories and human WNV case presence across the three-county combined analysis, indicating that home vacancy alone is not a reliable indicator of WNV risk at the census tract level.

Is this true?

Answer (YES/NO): NO